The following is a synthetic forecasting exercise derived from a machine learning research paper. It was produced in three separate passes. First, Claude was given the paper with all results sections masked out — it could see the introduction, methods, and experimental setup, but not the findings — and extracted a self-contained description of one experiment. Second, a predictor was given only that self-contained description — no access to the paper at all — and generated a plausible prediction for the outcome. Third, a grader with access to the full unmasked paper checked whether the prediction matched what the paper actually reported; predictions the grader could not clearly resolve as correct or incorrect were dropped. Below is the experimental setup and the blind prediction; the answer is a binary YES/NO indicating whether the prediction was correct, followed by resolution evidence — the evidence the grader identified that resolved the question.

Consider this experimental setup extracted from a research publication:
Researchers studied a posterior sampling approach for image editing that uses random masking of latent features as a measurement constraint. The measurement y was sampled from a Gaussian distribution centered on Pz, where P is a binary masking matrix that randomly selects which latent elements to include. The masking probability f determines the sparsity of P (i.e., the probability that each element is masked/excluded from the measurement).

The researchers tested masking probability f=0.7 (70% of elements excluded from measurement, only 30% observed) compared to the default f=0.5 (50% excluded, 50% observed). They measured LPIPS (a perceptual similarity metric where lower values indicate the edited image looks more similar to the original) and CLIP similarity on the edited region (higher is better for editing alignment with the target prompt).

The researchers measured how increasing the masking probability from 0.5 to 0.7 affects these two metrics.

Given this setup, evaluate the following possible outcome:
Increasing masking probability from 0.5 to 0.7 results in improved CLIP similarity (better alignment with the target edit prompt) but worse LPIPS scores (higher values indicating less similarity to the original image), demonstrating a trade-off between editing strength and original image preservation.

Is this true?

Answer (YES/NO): YES